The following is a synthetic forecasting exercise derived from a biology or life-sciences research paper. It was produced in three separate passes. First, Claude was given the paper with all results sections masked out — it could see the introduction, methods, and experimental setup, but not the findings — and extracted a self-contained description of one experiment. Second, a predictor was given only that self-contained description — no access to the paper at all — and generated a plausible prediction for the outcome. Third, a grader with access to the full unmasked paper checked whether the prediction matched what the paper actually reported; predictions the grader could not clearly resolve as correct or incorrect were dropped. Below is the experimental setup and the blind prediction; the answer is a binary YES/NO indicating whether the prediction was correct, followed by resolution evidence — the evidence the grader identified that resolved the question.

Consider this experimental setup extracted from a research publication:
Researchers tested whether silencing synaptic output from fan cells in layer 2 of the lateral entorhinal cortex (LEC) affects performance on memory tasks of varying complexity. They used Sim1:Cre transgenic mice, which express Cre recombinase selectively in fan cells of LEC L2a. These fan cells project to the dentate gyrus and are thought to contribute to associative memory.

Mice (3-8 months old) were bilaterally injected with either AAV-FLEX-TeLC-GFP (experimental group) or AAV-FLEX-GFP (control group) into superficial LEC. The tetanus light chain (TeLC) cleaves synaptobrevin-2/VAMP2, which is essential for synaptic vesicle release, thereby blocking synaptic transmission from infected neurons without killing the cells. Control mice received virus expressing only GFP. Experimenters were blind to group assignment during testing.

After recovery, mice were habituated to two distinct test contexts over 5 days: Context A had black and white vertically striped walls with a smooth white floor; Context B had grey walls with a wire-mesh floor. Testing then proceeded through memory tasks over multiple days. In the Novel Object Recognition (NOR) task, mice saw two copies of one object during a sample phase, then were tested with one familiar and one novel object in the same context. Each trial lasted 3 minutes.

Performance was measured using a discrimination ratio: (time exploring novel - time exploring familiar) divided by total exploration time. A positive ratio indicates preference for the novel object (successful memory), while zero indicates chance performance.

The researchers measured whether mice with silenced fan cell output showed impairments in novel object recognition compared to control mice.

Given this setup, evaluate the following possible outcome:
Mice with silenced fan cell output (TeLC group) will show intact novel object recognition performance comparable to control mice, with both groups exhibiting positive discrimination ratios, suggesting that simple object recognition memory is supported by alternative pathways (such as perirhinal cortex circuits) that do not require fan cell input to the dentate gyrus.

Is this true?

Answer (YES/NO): NO